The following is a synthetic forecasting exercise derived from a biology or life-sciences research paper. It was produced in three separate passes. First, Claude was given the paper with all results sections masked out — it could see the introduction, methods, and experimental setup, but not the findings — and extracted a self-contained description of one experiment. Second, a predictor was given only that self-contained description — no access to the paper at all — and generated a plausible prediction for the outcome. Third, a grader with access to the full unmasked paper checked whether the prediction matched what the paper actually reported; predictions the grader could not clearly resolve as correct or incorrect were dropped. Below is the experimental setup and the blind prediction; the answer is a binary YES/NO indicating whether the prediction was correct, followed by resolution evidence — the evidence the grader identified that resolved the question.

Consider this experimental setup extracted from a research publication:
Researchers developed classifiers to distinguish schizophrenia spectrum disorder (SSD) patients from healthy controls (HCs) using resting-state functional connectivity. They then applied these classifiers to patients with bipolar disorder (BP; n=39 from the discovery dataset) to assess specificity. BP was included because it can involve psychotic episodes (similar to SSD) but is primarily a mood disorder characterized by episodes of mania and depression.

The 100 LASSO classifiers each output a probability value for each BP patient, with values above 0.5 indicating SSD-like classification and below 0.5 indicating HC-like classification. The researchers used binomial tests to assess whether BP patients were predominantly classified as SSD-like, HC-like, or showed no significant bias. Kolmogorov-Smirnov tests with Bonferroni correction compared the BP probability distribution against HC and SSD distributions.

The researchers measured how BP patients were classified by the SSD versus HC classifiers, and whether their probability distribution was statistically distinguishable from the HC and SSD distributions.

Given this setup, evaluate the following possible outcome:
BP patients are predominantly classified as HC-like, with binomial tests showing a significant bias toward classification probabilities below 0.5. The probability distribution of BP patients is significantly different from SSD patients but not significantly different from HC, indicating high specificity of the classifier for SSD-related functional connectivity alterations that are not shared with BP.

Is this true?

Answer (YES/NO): NO